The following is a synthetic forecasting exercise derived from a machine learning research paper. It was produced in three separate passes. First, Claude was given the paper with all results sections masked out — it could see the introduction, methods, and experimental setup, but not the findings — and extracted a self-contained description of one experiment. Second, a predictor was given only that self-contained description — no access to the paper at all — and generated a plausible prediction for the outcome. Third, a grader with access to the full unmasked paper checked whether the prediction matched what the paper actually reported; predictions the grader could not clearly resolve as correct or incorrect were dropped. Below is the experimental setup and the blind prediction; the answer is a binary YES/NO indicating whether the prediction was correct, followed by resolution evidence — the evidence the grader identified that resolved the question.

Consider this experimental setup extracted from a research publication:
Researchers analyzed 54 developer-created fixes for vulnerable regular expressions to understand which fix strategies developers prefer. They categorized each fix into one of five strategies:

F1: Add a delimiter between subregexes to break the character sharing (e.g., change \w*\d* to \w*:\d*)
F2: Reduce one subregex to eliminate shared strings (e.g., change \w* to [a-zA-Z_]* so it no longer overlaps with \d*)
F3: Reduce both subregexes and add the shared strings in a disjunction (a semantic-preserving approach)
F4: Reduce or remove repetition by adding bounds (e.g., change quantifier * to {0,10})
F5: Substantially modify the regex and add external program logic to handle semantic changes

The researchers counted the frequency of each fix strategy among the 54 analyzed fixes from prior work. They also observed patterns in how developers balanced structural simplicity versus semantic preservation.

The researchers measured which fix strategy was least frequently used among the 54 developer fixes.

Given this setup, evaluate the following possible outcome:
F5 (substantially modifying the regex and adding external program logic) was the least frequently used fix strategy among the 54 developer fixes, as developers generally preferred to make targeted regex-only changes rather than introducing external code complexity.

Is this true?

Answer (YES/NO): NO